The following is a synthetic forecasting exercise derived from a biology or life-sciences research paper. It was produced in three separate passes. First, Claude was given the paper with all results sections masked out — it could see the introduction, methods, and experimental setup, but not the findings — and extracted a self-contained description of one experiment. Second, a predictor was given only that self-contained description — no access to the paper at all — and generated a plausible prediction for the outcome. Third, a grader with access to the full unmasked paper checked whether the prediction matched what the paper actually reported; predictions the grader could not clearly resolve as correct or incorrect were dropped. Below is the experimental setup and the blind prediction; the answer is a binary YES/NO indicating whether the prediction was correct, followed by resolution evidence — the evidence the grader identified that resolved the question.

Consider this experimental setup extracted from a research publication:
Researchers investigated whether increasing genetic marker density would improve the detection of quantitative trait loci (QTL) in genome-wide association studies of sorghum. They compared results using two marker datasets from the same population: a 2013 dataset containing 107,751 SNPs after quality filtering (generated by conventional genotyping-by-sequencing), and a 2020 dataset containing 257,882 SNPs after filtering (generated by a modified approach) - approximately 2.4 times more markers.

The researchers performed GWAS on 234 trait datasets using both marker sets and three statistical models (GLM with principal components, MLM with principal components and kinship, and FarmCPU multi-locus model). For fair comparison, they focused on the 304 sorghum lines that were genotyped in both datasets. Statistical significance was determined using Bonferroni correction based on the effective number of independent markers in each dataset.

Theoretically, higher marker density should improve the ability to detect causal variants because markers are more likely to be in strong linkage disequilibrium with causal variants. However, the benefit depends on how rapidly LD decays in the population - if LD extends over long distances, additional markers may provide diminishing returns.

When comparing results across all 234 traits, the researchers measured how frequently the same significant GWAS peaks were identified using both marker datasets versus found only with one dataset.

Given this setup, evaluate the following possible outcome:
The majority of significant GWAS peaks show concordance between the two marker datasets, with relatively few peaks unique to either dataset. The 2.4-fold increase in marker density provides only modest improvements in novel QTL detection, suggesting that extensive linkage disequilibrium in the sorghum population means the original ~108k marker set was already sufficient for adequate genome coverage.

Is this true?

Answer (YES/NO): NO